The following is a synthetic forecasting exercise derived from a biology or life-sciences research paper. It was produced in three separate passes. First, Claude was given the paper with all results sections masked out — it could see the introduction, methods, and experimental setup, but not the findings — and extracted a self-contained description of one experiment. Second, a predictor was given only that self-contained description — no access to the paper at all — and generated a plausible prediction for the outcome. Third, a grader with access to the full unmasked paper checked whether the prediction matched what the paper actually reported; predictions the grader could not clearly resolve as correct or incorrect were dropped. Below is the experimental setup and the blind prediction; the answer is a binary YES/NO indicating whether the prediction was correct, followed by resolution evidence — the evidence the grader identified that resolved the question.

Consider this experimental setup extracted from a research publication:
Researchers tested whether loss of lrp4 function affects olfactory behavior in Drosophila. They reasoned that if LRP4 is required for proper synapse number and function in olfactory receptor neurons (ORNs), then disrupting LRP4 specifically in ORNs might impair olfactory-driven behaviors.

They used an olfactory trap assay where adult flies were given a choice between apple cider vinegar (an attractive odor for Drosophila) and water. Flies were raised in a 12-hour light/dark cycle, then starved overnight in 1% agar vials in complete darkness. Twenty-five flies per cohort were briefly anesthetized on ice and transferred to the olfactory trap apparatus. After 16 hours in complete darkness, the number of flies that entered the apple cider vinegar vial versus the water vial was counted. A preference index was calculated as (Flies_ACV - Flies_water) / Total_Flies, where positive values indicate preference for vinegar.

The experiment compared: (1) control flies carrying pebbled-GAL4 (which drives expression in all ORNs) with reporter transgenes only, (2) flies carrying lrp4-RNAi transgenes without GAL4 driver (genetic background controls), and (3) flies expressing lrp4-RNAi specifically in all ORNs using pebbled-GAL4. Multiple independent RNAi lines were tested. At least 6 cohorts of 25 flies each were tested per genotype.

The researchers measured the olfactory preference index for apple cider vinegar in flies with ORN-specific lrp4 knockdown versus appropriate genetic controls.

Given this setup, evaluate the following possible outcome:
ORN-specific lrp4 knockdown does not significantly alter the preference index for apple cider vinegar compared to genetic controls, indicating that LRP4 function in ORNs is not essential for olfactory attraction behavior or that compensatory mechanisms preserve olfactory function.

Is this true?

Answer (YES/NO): NO